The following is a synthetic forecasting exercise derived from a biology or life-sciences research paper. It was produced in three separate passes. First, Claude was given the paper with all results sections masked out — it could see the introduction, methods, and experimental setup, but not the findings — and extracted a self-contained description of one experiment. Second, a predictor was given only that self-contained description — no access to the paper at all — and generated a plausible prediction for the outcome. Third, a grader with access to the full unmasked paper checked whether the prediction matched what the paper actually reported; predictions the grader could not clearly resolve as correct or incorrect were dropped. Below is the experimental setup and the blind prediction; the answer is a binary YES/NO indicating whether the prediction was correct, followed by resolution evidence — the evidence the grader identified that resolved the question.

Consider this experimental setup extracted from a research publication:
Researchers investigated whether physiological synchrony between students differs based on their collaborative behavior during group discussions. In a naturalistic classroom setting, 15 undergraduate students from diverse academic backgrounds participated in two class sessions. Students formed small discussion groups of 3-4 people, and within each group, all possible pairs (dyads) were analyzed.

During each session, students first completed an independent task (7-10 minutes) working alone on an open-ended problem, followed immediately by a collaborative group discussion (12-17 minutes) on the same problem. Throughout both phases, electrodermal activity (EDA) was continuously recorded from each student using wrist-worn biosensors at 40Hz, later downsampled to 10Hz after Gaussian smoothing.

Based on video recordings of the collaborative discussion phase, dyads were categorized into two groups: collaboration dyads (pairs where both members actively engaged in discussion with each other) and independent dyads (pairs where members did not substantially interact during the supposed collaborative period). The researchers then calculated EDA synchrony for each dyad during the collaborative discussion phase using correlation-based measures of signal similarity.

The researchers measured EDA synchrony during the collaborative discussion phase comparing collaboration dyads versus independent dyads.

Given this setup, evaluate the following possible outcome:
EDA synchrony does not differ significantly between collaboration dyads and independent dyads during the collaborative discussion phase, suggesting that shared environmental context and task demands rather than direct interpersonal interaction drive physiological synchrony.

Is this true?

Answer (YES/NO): NO